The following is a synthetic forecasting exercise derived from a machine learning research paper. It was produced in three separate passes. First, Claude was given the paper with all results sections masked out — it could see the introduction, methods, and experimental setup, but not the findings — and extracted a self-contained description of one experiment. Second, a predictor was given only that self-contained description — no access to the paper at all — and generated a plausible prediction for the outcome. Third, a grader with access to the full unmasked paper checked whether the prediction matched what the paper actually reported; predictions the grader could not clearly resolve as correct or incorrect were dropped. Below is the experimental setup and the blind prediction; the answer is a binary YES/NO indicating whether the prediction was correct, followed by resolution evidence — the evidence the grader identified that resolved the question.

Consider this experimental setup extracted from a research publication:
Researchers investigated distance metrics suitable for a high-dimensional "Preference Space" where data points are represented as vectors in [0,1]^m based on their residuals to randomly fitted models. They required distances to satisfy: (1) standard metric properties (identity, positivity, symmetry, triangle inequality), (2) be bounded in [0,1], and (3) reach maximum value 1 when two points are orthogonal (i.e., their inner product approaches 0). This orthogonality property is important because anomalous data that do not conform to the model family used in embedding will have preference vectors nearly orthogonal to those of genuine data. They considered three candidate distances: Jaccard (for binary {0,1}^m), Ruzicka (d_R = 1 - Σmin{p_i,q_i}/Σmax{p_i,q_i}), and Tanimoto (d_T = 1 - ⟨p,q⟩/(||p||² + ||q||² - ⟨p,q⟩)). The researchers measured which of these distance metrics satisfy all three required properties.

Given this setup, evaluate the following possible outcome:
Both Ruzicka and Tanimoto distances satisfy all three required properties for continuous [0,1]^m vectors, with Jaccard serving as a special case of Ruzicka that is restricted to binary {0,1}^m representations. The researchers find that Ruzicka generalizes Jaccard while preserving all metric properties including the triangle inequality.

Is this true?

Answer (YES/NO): YES